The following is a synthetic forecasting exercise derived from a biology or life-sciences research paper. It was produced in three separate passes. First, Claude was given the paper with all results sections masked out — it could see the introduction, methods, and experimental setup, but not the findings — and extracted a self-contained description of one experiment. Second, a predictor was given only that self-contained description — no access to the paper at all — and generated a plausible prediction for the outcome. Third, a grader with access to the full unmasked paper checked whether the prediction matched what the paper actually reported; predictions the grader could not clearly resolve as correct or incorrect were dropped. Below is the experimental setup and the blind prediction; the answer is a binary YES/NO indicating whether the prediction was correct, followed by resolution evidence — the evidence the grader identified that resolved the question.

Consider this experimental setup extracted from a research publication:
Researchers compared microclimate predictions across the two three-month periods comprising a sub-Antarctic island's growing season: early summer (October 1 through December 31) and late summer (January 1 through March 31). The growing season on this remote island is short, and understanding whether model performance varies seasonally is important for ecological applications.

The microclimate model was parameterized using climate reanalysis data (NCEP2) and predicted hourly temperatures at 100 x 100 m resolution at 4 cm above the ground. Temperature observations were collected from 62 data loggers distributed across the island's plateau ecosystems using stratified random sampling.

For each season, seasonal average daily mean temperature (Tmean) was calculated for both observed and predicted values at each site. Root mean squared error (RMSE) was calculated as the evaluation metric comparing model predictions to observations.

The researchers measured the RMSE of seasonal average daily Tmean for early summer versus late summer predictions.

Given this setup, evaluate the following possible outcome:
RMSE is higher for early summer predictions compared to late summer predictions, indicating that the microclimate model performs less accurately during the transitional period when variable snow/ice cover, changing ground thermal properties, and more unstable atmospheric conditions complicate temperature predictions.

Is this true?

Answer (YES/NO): YES